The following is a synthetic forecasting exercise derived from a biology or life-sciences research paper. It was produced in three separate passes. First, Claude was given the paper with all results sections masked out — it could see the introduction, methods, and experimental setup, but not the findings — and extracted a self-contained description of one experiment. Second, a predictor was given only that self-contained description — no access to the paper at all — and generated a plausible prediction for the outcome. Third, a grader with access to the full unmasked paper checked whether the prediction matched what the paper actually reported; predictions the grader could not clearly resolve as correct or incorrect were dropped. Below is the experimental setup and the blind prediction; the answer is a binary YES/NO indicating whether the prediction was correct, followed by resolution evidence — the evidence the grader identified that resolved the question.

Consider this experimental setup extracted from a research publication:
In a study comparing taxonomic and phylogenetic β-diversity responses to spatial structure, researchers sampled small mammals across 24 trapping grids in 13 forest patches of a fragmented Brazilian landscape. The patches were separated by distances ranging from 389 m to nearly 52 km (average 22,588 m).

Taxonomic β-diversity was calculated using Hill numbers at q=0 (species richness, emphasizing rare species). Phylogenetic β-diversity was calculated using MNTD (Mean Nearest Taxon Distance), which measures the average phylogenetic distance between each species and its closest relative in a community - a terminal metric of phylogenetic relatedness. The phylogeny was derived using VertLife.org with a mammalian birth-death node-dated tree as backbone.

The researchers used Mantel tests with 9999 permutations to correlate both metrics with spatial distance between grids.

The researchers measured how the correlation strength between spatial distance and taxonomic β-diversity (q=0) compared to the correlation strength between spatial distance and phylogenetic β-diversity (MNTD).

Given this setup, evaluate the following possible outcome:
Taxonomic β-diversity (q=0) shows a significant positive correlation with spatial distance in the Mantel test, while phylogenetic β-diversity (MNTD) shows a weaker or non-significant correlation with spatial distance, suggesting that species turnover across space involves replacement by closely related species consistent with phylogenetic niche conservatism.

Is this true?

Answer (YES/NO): NO